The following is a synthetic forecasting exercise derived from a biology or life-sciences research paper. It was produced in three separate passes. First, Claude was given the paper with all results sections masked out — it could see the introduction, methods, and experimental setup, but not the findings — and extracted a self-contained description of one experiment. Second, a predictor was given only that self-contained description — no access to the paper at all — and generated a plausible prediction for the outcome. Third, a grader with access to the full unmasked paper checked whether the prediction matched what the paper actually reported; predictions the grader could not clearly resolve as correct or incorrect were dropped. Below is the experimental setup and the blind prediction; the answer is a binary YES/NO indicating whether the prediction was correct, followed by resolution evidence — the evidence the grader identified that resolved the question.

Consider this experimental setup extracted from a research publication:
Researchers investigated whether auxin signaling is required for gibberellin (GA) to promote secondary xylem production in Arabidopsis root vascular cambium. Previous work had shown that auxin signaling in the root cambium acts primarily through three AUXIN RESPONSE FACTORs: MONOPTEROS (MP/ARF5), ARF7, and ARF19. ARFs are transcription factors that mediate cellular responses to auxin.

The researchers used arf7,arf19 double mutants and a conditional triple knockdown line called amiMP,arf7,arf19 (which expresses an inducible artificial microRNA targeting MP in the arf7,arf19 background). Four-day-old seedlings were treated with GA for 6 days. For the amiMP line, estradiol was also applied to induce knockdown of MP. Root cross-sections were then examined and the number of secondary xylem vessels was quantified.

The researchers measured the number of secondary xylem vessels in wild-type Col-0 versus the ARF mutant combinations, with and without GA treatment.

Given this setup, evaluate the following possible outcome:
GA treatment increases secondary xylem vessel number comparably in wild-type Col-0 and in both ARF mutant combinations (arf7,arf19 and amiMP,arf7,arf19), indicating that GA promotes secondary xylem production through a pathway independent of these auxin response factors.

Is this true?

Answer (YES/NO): NO